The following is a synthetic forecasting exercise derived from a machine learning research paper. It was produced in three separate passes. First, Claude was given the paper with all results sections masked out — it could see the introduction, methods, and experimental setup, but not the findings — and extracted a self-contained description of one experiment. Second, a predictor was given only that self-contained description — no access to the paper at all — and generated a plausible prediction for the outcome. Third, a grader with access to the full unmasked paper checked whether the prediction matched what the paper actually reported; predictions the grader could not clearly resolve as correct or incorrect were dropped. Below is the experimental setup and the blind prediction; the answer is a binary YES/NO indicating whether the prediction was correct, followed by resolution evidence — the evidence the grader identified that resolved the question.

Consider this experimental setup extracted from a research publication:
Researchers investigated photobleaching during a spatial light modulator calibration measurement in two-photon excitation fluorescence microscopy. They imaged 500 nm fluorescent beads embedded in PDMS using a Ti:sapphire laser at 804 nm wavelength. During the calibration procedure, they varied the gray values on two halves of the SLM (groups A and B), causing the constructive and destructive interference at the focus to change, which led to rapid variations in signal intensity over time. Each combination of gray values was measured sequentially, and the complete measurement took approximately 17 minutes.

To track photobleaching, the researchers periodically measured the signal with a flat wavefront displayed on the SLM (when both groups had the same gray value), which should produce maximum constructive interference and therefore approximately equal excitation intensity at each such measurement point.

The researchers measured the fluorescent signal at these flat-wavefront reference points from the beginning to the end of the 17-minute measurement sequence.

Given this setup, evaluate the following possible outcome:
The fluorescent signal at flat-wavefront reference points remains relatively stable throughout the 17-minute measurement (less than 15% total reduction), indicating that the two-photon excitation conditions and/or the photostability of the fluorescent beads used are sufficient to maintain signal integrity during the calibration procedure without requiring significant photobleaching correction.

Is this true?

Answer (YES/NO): NO